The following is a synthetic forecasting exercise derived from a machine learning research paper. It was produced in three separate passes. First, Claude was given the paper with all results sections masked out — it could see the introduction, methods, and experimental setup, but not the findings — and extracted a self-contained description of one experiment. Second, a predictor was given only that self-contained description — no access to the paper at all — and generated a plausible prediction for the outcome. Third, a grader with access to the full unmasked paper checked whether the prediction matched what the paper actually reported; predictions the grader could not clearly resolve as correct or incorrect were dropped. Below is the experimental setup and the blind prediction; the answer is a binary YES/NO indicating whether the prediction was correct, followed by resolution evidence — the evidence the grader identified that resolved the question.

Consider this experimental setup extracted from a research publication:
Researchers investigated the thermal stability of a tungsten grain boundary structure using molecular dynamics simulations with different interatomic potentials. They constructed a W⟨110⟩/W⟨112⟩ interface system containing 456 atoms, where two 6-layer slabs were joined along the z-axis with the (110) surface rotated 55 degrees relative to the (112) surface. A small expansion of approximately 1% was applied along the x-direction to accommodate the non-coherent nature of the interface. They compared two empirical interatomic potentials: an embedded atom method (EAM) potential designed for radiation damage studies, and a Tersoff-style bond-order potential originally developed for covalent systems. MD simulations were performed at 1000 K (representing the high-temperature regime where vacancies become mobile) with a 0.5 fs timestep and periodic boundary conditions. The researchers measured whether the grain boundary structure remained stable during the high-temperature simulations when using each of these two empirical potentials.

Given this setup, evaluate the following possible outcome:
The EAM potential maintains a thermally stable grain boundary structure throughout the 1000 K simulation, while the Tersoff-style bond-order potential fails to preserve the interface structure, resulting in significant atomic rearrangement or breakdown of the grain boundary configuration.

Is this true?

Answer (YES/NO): NO